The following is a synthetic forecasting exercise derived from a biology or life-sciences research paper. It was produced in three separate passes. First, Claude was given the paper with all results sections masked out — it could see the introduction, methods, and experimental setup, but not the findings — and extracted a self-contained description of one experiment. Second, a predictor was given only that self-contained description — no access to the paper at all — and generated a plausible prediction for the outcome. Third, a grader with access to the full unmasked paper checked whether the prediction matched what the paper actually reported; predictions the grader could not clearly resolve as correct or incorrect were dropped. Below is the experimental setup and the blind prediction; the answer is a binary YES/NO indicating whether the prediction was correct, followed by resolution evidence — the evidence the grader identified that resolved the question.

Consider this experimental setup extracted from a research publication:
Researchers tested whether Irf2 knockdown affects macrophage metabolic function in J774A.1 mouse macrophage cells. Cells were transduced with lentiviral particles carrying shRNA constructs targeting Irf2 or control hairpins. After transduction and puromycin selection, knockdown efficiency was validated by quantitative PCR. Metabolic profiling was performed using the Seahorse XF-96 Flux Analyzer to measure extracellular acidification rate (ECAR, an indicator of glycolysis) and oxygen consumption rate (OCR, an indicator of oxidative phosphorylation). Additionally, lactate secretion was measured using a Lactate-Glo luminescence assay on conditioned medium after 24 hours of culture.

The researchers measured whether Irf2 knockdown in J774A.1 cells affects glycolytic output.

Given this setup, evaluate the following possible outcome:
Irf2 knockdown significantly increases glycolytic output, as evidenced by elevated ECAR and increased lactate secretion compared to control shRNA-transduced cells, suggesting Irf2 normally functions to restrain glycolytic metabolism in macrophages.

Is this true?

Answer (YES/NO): YES